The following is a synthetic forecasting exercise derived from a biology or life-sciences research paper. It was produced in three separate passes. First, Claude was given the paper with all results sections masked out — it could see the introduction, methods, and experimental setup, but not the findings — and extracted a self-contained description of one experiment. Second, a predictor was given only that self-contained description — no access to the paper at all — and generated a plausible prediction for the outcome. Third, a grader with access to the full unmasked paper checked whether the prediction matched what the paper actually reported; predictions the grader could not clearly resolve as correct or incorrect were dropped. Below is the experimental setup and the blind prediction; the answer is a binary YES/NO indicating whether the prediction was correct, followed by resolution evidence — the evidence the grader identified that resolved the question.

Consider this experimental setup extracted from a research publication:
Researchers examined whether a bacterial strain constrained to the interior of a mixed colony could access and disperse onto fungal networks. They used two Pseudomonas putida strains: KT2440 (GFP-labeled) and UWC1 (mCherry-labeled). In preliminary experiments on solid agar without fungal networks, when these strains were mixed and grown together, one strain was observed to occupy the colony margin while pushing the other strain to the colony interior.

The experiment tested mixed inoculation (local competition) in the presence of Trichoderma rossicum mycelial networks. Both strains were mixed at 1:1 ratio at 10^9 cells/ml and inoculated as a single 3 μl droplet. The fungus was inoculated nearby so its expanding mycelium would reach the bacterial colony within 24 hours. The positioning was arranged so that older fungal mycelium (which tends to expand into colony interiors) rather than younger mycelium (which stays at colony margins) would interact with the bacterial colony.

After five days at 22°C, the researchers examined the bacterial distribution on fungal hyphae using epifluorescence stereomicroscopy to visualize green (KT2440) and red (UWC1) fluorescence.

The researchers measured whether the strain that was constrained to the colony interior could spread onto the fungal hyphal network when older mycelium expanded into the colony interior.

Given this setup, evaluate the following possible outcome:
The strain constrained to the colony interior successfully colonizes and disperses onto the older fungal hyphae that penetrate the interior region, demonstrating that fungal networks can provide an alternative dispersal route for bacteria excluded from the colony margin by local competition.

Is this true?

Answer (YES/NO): NO